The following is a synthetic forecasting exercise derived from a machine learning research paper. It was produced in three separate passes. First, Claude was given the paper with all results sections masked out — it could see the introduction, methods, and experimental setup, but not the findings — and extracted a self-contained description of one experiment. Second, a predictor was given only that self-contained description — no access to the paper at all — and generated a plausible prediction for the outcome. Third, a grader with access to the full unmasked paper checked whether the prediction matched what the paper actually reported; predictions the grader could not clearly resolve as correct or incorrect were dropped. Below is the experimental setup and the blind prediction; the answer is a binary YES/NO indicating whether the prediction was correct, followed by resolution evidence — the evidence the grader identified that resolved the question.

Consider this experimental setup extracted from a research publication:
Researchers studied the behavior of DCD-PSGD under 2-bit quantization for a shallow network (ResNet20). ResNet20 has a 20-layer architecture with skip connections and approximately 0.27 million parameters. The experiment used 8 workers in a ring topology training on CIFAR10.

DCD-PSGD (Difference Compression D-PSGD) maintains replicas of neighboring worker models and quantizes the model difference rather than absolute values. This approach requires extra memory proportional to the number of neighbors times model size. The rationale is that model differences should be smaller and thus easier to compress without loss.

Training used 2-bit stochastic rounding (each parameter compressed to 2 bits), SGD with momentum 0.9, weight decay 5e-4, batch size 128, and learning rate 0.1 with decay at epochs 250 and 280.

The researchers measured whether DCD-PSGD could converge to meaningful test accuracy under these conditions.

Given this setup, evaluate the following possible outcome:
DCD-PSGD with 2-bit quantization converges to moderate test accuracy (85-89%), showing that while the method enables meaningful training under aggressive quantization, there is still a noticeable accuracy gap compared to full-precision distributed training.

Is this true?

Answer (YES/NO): NO